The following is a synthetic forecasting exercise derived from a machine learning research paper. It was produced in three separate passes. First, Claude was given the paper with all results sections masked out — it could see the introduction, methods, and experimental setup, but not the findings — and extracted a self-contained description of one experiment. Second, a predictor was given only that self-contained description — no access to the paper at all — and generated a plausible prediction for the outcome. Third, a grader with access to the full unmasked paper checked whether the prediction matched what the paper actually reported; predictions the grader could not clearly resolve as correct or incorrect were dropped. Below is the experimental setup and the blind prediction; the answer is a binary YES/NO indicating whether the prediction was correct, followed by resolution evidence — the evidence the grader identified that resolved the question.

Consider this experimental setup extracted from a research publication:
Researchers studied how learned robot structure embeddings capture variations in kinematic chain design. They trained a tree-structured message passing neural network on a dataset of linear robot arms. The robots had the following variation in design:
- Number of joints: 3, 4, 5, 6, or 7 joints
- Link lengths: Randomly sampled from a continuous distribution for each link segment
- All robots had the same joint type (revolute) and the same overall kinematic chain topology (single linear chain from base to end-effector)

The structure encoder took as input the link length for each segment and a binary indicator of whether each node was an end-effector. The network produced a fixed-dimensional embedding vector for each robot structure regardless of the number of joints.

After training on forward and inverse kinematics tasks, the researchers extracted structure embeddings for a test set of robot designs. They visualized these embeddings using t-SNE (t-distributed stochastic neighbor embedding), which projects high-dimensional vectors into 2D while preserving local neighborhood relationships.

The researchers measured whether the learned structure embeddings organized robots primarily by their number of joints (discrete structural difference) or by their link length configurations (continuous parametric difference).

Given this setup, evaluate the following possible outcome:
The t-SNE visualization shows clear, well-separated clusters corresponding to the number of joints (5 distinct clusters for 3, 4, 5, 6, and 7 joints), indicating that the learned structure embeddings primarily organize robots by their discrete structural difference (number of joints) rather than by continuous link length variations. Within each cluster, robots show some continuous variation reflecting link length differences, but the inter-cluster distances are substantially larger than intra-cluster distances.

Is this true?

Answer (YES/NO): NO